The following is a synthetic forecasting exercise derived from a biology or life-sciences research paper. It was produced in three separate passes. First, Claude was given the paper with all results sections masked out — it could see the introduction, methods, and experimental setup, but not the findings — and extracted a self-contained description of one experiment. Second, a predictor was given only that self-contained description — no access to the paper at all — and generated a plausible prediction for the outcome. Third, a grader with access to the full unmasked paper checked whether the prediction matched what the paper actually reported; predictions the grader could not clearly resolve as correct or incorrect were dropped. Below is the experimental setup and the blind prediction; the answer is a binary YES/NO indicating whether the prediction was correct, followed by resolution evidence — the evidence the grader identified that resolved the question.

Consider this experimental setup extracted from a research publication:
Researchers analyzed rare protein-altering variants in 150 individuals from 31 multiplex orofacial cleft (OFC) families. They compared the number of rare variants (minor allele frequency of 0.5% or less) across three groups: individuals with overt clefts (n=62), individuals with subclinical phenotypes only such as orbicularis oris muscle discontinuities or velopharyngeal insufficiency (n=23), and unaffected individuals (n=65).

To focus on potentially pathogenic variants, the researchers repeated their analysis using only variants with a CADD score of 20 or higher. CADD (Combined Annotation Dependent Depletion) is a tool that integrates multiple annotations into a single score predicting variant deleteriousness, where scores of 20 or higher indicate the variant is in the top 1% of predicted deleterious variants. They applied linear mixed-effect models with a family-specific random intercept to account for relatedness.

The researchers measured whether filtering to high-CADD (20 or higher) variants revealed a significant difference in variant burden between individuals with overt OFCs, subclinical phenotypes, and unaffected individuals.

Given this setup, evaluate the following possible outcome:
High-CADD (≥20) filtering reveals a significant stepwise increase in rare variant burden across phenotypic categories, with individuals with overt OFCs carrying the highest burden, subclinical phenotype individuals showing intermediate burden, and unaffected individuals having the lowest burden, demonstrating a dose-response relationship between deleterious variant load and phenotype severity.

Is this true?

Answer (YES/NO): NO